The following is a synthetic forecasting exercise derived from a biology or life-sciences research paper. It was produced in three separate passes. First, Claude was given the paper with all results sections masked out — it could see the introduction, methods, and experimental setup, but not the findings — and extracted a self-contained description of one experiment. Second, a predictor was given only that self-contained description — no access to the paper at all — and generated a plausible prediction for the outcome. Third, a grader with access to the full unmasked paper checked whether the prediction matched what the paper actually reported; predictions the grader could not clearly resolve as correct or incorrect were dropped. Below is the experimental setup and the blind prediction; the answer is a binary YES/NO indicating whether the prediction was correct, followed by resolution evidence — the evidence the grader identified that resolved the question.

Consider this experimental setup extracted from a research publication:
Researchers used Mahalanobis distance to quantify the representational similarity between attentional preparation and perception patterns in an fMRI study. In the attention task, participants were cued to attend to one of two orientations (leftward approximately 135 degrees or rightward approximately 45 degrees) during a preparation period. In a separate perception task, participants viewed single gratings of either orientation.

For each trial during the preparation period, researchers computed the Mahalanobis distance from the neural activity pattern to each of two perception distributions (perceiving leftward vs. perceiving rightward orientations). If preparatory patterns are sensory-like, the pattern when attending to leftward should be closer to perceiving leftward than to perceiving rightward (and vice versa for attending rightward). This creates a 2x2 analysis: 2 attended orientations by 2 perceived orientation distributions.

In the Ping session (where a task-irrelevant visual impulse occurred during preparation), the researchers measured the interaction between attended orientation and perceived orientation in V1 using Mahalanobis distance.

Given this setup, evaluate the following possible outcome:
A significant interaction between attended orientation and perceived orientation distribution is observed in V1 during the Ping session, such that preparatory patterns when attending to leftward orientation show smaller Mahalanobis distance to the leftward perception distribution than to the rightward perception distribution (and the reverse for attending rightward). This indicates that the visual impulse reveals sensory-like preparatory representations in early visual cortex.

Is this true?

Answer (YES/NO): YES